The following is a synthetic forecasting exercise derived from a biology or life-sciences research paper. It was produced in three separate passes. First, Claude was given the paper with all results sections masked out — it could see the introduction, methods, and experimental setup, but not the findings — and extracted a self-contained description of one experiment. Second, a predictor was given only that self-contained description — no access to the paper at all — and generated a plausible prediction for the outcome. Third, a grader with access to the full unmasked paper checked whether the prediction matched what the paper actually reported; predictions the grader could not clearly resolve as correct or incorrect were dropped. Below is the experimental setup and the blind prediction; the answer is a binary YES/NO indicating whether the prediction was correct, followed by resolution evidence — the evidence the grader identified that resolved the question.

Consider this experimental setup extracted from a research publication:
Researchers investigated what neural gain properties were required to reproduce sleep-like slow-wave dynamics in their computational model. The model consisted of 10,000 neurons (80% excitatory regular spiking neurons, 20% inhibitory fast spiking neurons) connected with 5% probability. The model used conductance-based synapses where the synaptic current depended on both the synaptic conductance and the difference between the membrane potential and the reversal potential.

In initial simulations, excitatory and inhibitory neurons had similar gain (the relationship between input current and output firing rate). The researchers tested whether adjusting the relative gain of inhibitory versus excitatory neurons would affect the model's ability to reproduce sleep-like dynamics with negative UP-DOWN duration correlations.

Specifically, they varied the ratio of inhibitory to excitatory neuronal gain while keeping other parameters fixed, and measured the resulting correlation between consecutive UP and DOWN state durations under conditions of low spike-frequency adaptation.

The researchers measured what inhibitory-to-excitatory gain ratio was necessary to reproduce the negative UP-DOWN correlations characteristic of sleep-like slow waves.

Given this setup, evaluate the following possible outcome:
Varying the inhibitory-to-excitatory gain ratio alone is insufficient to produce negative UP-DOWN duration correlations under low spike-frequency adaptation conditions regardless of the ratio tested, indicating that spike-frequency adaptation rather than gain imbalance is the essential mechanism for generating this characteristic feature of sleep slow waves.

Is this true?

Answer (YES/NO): NO